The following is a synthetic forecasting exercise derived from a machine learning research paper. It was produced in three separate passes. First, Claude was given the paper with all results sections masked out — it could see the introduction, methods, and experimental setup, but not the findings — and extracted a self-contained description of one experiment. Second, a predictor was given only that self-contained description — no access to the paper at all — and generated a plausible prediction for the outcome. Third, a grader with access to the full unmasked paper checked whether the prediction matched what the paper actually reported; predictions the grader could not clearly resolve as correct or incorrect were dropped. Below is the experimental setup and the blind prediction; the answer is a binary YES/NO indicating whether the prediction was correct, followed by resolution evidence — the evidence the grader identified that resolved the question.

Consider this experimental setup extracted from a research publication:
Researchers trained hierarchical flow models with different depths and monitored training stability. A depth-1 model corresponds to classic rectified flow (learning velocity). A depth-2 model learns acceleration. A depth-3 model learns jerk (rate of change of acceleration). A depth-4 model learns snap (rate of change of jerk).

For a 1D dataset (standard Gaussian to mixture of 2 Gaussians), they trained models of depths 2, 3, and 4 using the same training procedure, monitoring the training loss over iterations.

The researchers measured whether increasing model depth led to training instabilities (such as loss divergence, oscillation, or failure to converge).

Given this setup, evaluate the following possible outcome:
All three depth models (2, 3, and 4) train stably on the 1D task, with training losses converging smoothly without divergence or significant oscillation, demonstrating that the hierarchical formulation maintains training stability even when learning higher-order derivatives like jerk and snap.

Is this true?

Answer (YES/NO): YES